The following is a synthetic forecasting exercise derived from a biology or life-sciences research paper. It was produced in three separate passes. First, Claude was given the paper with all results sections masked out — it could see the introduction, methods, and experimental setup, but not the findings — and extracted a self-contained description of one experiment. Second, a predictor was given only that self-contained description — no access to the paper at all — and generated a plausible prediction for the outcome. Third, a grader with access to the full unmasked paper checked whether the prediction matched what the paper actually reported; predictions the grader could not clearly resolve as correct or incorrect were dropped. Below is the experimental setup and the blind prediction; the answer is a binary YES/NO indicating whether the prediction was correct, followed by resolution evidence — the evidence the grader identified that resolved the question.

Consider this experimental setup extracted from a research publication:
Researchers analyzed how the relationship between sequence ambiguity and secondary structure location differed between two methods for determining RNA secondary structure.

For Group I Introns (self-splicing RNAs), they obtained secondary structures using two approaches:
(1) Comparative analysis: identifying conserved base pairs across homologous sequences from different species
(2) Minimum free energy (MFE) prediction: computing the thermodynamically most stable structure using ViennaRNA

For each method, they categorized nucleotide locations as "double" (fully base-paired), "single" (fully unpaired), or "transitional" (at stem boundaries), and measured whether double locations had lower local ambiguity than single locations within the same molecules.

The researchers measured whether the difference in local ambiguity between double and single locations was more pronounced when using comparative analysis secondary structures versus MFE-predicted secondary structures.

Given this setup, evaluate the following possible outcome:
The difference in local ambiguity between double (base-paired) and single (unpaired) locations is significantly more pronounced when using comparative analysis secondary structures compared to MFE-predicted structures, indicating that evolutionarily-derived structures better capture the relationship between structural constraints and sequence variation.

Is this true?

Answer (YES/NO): NO